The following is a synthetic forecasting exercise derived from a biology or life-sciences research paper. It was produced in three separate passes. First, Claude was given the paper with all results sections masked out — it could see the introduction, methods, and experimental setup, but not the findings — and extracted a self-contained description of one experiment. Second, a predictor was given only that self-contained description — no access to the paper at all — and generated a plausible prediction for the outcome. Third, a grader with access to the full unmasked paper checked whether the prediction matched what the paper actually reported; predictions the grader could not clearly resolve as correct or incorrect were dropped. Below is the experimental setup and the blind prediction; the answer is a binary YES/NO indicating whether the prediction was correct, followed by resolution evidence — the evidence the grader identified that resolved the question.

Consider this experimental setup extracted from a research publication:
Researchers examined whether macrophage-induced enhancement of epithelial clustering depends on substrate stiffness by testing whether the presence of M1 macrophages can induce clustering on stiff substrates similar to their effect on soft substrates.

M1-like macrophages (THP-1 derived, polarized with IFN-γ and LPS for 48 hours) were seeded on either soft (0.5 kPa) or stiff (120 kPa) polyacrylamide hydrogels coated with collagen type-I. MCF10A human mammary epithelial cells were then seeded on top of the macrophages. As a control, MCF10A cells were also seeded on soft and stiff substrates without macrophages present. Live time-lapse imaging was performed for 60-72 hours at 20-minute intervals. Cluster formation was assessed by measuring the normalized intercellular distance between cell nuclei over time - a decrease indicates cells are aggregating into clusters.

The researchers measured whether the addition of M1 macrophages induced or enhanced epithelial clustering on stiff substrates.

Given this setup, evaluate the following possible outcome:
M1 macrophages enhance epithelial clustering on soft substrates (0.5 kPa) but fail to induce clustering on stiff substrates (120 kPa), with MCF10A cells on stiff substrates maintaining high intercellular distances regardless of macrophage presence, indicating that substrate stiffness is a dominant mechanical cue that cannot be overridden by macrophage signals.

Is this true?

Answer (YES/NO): YES